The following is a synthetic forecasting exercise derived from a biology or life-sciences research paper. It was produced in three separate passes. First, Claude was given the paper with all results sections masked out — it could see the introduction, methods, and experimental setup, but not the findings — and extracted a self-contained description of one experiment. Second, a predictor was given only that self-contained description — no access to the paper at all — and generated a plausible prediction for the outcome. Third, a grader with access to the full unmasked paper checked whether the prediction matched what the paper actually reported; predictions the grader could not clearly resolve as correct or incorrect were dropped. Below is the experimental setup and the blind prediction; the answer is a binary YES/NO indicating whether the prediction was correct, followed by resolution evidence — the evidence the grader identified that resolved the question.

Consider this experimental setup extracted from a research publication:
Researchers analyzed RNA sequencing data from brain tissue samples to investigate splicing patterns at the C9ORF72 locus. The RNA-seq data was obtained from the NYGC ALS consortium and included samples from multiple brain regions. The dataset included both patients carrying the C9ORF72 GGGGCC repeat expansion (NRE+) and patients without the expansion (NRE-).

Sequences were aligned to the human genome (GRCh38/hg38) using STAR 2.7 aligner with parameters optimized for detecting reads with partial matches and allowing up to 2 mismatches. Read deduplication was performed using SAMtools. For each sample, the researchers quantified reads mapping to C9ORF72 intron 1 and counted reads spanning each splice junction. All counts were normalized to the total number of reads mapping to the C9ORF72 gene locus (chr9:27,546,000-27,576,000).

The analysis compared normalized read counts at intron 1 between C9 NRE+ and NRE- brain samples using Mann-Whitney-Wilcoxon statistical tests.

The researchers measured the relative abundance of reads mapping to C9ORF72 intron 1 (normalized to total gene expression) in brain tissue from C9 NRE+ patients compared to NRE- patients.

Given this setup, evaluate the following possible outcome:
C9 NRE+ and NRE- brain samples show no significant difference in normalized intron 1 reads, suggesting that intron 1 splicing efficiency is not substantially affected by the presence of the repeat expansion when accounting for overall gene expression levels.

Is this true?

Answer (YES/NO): NO